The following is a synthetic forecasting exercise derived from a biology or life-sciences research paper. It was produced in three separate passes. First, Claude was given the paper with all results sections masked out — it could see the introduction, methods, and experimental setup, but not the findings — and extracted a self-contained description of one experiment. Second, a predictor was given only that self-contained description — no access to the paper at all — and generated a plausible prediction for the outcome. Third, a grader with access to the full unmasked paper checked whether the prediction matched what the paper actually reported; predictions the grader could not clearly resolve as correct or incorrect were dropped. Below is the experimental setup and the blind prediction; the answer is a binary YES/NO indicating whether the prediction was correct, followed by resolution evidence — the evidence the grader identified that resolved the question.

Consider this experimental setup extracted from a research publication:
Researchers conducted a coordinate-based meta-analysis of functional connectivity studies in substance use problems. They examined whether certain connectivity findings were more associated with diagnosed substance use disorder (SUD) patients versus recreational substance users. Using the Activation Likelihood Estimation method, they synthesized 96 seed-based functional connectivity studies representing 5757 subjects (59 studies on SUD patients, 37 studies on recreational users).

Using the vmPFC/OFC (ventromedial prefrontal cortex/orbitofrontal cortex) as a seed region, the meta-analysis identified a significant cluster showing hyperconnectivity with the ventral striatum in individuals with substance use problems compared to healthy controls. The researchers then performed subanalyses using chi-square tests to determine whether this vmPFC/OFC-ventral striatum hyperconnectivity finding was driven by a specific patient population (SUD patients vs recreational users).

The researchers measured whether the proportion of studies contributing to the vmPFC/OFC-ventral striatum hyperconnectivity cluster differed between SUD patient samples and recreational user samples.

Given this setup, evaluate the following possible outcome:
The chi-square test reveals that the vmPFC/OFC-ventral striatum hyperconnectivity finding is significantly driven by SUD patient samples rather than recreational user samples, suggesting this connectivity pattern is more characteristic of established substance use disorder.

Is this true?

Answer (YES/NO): YES